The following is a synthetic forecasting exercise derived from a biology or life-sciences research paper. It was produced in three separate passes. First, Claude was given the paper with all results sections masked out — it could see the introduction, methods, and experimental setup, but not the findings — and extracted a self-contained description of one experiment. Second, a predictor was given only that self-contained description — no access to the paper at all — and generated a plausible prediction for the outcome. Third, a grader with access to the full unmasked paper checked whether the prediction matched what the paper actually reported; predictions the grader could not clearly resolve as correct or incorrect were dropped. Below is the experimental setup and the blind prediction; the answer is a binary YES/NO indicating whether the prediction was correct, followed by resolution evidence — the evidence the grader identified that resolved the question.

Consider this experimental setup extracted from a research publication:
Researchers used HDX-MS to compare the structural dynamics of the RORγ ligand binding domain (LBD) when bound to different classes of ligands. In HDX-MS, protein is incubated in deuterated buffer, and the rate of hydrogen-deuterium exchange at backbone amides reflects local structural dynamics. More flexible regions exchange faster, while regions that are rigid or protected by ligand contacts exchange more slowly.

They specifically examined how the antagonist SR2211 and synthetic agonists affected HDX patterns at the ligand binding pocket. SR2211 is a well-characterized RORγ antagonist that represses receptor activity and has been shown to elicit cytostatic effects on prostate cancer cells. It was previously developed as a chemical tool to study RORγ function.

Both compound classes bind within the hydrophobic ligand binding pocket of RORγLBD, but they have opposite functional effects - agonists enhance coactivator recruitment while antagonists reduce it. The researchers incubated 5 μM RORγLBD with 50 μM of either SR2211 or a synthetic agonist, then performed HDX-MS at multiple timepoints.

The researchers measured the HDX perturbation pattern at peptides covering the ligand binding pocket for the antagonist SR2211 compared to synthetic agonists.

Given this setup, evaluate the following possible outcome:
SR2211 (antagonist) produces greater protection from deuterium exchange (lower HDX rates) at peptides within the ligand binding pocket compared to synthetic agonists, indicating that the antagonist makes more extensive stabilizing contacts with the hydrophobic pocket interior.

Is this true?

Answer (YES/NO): NO